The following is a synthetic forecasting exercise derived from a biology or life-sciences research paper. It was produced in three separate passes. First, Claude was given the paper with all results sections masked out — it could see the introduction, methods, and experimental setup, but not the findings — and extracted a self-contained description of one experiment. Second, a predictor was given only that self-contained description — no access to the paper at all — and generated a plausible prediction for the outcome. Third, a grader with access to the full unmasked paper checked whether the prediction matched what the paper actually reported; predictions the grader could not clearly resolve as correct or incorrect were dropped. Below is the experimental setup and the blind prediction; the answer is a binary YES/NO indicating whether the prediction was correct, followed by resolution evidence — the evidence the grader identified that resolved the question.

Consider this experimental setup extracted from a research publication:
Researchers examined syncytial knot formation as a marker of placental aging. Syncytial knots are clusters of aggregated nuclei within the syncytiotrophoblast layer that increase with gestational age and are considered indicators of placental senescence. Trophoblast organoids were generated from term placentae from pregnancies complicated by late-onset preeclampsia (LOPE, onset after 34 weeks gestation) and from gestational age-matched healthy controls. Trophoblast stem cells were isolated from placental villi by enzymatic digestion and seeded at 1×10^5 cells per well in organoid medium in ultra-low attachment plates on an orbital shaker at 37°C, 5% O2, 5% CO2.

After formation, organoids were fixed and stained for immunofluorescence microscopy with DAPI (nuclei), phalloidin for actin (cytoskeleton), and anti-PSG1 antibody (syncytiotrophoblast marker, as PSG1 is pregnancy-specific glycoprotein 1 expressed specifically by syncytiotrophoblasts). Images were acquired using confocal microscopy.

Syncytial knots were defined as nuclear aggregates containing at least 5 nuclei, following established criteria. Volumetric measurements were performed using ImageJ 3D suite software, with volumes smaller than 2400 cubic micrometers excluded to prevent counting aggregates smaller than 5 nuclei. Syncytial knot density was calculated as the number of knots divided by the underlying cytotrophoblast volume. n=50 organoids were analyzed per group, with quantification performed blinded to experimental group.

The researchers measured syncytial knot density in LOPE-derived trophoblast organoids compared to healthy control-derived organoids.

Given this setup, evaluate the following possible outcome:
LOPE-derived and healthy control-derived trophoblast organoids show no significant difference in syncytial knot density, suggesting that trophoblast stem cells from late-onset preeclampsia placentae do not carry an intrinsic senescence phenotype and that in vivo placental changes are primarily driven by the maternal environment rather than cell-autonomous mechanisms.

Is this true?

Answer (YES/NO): NO